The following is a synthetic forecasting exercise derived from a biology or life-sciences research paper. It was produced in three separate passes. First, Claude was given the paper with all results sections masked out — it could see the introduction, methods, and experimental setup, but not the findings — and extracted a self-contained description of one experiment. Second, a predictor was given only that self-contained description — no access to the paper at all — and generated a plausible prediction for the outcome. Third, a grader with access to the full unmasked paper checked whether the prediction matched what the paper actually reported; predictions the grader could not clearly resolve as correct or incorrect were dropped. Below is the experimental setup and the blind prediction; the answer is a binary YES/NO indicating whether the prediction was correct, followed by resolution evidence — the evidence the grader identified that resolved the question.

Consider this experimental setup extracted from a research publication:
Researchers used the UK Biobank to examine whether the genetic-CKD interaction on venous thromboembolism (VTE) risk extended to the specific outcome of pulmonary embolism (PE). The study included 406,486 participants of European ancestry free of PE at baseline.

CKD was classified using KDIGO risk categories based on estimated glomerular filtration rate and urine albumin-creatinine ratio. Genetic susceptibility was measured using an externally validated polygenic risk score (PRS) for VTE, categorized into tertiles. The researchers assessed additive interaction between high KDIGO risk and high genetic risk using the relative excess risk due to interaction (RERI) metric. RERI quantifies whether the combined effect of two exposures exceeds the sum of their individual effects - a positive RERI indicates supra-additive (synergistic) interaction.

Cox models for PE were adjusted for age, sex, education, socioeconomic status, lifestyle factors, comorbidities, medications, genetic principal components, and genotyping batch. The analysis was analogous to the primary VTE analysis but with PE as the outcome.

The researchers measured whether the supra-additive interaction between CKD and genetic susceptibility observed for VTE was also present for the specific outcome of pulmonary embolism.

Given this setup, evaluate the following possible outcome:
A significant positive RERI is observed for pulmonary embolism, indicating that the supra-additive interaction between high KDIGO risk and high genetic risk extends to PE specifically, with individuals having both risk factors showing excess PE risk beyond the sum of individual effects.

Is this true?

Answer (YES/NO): YES